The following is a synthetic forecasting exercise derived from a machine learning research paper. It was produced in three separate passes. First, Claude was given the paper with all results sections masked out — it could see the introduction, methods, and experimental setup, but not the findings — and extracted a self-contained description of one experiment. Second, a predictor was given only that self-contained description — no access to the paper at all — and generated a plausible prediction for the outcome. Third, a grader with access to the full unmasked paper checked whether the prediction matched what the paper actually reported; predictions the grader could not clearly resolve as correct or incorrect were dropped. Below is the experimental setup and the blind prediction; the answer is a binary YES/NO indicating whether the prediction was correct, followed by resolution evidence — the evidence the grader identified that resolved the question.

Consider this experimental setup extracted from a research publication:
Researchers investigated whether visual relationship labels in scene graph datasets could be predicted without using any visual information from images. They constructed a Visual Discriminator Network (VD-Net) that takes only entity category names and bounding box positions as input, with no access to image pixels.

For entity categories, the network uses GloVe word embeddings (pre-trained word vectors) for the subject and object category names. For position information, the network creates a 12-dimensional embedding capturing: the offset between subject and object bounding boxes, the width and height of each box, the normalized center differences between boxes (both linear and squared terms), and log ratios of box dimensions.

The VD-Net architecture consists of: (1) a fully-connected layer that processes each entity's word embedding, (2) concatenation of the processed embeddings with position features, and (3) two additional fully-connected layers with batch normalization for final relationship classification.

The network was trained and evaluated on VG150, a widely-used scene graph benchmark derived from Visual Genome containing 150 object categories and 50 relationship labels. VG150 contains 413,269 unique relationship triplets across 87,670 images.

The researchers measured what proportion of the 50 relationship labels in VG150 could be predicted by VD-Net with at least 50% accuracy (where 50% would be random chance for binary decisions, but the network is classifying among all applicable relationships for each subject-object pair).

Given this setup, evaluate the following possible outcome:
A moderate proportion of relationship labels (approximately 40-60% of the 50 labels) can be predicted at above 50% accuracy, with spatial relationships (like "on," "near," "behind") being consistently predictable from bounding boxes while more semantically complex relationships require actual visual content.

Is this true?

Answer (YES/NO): NO